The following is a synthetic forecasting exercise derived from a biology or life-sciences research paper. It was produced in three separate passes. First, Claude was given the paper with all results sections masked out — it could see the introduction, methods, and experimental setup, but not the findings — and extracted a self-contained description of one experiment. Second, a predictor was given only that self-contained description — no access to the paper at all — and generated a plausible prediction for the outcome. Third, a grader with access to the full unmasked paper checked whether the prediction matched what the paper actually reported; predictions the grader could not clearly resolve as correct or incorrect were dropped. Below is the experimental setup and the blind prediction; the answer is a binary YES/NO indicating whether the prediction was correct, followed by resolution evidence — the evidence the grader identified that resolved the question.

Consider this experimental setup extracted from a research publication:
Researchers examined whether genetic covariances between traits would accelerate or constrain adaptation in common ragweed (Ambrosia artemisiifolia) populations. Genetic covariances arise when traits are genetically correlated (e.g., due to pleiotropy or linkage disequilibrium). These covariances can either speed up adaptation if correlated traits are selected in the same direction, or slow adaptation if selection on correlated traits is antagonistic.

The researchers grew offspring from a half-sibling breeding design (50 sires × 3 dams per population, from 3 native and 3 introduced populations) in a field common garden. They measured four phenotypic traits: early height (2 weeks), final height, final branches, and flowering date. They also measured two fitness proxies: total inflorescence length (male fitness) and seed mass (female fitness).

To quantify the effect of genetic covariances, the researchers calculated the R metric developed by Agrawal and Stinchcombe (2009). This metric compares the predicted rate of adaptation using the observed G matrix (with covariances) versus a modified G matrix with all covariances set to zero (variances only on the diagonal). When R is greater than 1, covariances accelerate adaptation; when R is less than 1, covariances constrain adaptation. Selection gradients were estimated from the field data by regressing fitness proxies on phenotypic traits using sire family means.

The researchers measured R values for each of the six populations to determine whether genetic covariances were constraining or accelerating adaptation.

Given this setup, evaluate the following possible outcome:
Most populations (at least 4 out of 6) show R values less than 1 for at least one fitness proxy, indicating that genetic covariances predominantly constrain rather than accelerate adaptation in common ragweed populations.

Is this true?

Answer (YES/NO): NO